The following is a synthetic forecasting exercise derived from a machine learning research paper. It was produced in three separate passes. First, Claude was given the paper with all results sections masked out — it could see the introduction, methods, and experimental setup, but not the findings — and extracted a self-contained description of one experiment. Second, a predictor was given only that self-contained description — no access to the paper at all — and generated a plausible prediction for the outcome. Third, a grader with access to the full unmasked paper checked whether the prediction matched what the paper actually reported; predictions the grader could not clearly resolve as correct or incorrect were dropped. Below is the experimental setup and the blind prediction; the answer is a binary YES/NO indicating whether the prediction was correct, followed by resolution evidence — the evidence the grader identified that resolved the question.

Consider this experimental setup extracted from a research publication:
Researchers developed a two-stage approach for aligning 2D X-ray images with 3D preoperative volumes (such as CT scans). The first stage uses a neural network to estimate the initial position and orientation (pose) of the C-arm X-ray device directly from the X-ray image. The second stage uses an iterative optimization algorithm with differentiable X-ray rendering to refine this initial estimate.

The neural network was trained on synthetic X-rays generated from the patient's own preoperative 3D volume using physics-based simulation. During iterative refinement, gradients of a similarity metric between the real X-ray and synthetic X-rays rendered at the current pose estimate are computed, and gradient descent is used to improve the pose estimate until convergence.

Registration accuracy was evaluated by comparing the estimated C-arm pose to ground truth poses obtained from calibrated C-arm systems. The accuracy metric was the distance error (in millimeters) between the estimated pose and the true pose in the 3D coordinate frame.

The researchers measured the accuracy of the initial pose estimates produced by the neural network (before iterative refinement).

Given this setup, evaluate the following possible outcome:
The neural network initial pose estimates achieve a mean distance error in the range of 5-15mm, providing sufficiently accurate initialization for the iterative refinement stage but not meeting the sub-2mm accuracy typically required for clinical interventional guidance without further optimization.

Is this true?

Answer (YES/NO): NO